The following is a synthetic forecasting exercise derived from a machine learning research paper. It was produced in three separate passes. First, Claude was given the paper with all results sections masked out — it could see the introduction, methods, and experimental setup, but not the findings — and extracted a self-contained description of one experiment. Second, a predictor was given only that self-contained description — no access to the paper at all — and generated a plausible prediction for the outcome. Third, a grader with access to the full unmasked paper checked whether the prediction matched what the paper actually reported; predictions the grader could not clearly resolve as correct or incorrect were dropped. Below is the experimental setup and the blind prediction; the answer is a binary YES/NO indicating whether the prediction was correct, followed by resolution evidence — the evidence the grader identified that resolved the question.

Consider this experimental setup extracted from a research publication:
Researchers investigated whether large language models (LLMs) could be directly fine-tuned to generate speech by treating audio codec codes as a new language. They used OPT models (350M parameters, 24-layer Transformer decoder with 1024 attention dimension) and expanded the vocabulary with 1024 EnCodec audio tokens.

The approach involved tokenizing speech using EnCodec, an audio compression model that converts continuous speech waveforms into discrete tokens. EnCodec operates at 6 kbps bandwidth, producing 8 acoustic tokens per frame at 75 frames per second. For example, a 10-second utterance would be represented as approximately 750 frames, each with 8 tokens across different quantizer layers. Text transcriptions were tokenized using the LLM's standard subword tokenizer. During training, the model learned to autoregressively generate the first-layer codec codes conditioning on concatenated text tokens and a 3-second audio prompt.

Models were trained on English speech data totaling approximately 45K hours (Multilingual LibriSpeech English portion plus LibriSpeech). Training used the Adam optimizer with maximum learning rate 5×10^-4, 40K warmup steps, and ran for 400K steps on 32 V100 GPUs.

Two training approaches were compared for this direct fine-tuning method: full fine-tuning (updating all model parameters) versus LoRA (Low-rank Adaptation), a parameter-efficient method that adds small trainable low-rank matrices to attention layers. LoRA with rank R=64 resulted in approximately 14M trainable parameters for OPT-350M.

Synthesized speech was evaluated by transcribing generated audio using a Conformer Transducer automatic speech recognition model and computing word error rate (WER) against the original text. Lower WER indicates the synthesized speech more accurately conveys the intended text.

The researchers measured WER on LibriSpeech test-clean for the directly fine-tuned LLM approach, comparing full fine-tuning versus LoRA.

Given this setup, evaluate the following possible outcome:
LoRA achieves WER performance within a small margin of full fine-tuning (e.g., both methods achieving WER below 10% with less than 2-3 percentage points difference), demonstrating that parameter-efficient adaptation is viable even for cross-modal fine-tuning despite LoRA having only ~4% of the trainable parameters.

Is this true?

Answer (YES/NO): NO